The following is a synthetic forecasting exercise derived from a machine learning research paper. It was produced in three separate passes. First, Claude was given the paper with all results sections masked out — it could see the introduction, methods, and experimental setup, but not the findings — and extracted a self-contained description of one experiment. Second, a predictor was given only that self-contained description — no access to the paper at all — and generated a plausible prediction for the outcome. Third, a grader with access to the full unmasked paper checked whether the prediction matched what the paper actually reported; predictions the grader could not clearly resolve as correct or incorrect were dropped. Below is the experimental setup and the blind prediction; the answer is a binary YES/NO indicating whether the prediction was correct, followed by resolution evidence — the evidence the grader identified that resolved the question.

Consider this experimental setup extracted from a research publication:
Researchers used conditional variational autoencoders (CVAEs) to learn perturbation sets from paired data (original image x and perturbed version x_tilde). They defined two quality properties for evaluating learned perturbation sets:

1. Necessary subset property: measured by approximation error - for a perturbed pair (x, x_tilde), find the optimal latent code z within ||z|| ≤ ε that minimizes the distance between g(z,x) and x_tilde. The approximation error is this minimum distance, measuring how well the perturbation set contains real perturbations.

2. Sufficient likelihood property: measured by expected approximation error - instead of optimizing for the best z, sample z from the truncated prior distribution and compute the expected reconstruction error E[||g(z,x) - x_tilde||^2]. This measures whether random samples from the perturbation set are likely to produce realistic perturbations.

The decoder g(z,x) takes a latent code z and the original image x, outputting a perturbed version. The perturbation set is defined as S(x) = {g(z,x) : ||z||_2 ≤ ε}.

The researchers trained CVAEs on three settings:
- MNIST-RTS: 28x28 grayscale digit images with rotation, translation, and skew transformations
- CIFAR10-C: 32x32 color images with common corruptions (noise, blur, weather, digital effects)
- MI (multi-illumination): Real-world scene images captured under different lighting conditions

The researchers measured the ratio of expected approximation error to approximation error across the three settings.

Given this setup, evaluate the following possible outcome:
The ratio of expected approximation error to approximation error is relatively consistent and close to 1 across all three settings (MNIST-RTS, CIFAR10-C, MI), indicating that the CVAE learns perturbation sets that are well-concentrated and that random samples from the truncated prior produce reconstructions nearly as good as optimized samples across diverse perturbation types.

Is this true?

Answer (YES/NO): NO